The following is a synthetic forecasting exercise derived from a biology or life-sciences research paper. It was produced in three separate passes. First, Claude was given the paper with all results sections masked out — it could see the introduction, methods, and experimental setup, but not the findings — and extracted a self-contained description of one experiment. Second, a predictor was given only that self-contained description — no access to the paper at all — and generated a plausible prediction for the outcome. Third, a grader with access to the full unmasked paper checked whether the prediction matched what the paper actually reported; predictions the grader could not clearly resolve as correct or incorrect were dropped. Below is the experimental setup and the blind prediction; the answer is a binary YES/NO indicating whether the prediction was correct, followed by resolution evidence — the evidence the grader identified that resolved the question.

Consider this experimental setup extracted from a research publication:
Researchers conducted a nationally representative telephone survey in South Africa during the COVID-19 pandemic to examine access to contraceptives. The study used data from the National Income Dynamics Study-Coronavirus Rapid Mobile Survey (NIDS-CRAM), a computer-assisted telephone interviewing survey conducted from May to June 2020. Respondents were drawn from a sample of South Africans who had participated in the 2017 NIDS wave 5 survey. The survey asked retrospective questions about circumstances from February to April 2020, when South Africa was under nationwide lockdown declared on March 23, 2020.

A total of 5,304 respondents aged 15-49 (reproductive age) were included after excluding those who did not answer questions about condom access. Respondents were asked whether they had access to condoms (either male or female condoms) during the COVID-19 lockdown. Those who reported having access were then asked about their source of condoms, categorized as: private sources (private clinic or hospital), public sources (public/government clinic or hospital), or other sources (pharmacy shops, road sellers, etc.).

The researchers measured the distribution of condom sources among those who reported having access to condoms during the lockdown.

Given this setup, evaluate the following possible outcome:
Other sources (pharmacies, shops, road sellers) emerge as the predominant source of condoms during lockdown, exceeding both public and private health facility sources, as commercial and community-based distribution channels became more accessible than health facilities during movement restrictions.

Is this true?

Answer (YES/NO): NO